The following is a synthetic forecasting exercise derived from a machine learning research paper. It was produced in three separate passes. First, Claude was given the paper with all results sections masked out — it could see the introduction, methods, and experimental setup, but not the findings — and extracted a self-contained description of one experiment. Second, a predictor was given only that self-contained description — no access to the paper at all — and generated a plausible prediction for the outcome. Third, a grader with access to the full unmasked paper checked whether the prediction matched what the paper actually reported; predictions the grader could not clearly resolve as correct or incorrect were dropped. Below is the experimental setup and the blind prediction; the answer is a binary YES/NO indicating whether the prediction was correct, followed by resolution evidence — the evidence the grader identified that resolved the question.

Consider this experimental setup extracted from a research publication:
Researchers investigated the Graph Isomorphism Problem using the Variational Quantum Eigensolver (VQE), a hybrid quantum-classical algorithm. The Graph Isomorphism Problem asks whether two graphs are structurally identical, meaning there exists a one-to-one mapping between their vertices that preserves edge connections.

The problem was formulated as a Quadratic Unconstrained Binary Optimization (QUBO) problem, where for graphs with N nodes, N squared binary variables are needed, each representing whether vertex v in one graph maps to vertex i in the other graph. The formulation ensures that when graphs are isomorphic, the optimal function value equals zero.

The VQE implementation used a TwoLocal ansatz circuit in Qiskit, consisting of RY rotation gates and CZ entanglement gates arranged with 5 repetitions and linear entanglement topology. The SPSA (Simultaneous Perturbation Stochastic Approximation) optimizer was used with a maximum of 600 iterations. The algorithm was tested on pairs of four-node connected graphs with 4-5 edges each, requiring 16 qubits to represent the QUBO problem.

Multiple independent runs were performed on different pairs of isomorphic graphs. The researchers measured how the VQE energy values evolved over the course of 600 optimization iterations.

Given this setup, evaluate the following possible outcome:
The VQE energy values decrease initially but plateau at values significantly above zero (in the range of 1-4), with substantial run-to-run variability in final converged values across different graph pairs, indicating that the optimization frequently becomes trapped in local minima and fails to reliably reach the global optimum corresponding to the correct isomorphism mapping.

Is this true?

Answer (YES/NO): NO